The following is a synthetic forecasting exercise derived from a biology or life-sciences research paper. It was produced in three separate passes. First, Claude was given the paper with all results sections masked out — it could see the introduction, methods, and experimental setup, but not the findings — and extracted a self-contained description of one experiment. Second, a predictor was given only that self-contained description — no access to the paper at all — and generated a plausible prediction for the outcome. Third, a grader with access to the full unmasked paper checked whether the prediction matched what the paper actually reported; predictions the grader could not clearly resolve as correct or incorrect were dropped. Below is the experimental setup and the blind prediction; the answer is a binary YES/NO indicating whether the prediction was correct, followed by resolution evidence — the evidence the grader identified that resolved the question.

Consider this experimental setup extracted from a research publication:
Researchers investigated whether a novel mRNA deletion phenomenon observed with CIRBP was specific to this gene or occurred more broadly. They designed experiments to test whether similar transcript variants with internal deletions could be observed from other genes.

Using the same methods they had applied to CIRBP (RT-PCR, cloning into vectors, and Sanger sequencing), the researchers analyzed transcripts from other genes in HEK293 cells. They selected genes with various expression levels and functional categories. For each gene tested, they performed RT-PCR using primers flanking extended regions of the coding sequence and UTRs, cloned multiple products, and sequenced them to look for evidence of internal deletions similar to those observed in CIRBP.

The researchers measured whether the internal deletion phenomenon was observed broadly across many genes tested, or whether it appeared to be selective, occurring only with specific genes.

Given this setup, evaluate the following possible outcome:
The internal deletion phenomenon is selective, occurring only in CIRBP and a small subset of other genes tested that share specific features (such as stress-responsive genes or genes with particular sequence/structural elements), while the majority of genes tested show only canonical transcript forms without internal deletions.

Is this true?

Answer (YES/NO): NO